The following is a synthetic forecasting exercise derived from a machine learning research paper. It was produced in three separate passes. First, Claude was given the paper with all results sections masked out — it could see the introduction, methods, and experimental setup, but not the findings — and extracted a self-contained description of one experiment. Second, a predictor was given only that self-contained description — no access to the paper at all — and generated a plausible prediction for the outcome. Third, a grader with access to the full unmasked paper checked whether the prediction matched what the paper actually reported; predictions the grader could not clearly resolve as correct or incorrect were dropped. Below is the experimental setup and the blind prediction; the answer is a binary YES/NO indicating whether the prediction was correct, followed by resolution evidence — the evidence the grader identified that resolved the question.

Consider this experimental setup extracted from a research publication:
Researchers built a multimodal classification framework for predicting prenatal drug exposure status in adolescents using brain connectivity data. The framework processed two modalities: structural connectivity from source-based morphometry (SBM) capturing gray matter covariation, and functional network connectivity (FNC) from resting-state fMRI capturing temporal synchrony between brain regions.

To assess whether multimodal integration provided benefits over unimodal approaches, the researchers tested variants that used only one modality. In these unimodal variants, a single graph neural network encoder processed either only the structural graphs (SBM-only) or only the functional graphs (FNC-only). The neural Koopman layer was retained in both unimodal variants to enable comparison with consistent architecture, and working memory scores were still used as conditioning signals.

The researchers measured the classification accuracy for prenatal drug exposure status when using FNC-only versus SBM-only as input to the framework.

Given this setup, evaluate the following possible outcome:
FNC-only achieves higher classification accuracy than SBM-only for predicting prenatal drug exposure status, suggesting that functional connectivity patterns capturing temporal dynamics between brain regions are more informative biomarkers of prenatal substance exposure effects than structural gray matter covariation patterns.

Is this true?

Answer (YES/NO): YES